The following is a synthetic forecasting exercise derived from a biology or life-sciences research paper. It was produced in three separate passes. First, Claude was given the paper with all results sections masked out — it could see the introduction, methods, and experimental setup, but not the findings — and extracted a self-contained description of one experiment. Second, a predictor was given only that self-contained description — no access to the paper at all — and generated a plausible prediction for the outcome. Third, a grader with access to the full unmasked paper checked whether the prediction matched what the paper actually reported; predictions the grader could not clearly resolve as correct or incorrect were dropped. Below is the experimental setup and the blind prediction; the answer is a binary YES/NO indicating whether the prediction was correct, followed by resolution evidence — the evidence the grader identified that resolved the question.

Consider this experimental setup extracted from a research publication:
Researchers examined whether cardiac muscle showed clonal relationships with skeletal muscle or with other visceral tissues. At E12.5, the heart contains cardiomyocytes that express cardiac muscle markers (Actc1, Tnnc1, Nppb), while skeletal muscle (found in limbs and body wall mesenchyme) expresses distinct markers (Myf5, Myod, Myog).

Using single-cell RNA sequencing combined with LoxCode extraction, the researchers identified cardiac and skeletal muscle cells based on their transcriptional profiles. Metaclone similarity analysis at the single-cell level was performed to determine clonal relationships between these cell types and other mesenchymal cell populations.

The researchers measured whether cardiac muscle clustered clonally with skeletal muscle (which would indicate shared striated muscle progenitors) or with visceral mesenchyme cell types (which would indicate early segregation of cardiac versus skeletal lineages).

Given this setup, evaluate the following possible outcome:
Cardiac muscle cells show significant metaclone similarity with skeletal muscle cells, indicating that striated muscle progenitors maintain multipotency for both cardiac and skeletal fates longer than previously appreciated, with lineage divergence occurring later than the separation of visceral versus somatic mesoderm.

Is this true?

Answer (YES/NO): NO